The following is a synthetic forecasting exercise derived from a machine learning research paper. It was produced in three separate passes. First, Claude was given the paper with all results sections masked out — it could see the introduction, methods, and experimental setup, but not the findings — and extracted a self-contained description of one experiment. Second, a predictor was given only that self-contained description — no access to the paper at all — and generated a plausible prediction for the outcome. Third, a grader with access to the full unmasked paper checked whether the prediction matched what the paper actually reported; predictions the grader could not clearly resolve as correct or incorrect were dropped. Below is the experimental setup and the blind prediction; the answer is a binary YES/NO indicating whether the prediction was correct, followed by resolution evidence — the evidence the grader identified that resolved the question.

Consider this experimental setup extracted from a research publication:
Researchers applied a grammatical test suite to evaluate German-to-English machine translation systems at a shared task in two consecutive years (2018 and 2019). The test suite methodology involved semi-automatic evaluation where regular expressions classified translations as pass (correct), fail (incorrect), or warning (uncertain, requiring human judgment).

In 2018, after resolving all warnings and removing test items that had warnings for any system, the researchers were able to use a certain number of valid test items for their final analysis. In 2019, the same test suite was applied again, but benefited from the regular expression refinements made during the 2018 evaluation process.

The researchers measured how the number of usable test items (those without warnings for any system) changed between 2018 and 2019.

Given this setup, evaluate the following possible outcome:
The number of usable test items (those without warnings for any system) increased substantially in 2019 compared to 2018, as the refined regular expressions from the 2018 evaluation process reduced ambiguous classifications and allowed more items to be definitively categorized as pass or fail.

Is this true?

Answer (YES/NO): YES